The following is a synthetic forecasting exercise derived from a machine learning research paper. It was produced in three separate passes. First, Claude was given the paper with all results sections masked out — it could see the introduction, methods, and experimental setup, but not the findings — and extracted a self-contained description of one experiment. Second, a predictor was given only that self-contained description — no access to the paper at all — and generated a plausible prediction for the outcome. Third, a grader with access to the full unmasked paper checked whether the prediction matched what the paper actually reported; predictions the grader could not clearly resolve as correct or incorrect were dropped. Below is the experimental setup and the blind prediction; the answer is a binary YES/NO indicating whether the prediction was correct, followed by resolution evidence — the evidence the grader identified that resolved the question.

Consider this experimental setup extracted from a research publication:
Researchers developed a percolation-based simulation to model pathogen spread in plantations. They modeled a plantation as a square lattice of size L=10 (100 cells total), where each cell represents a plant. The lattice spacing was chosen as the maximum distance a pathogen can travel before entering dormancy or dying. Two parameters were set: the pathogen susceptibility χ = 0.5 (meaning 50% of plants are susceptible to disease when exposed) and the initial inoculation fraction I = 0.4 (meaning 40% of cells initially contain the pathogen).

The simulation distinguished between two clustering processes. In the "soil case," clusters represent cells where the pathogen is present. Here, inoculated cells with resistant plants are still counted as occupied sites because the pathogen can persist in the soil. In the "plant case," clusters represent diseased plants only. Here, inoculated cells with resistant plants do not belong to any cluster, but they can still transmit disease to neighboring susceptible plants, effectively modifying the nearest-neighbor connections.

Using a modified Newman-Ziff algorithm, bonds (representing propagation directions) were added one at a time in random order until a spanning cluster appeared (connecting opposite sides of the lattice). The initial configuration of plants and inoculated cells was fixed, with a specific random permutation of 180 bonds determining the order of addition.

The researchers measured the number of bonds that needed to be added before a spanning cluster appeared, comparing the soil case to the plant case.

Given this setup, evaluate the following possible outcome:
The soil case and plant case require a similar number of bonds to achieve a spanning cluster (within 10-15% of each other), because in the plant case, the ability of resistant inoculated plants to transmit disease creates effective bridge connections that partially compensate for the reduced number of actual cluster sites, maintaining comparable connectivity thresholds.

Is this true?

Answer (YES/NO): NO